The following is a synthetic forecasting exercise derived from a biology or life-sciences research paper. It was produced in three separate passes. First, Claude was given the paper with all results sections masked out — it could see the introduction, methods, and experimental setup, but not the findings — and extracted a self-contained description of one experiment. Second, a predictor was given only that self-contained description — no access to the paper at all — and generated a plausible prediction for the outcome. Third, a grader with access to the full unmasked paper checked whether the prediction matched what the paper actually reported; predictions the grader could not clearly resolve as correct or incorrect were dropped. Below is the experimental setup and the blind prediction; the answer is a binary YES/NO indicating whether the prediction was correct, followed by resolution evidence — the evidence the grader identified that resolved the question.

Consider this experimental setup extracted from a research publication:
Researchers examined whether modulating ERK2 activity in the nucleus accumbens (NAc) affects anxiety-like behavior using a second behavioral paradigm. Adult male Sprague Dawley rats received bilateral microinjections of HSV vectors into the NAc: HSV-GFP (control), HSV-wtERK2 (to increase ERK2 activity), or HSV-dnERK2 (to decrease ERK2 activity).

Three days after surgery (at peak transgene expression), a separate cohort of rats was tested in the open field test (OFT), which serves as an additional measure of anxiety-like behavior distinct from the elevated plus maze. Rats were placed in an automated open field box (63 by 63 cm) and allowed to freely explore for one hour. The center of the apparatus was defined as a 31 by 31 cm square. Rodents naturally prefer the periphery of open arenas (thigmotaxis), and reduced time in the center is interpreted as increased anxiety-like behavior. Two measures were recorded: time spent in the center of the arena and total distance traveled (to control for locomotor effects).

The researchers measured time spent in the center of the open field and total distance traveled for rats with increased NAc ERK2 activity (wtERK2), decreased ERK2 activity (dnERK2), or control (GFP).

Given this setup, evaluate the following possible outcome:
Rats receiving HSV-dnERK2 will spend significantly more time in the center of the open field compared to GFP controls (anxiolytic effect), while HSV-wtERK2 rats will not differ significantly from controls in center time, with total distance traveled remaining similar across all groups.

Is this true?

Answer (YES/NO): NO